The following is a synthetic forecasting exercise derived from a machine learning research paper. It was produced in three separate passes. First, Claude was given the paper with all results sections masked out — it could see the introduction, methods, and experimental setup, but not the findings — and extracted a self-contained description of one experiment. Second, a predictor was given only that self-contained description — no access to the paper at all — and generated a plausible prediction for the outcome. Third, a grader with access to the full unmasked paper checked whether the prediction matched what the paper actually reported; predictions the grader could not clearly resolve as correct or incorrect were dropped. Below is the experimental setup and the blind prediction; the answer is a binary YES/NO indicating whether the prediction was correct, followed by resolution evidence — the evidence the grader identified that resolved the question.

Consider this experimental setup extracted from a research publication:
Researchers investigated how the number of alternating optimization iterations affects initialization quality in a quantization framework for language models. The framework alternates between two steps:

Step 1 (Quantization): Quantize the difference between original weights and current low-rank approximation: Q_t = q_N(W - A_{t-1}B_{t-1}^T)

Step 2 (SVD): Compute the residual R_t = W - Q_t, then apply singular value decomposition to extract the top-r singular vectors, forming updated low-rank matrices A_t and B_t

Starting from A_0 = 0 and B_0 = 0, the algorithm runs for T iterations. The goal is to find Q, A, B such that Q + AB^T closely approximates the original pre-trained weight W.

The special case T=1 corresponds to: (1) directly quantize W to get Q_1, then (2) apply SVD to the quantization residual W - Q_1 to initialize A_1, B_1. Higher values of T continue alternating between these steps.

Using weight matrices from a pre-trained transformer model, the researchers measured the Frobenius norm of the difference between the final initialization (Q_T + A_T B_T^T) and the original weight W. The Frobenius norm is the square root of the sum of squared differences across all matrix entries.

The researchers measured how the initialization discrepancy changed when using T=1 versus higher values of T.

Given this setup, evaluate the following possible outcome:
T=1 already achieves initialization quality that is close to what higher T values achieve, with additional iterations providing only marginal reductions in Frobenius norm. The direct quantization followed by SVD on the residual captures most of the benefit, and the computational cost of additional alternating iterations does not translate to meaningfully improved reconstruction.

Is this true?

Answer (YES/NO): YES